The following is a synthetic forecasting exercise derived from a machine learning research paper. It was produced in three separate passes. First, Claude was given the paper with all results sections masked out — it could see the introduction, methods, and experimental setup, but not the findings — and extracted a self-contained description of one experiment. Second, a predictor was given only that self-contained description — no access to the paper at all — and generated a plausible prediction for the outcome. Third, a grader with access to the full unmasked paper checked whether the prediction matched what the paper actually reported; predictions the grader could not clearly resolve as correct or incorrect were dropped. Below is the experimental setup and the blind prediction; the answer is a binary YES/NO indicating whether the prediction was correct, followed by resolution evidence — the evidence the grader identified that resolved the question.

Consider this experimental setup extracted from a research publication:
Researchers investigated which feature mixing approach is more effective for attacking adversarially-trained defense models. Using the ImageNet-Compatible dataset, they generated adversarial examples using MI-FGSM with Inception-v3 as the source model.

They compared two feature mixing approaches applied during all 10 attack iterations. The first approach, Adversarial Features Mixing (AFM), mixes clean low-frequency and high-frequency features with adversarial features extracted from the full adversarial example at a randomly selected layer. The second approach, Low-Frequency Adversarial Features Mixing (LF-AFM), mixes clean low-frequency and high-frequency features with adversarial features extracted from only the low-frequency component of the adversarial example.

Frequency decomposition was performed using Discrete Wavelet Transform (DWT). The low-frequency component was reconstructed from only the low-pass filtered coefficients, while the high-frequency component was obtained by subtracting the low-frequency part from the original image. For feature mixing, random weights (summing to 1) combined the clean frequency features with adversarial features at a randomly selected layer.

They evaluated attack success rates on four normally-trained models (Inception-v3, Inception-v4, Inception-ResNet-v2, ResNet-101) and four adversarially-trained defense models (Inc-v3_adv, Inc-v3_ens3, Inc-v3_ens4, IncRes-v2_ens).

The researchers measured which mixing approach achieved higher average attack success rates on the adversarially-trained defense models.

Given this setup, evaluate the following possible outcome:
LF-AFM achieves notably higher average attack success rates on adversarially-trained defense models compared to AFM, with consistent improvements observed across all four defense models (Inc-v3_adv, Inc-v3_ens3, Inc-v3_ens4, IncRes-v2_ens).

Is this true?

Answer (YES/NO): YES